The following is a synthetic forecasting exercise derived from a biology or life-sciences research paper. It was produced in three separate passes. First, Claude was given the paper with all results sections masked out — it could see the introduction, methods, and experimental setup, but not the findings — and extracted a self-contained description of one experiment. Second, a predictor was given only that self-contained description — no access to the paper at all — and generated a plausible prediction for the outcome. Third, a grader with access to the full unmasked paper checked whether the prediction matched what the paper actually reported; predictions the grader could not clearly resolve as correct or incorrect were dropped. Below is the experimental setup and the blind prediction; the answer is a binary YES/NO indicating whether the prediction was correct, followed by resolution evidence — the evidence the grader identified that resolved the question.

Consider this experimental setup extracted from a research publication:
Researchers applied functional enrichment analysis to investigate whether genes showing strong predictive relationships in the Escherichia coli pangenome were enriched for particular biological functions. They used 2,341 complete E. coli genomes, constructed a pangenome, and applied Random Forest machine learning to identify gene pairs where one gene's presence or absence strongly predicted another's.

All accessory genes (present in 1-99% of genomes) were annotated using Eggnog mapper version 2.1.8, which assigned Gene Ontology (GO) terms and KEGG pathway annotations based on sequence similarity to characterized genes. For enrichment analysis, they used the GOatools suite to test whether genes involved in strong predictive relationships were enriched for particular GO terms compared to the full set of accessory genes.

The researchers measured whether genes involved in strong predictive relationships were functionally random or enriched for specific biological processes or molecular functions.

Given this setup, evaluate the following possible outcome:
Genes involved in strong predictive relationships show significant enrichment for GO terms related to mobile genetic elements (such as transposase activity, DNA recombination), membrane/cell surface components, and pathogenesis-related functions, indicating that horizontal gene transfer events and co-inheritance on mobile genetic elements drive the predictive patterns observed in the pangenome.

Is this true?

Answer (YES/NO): NO